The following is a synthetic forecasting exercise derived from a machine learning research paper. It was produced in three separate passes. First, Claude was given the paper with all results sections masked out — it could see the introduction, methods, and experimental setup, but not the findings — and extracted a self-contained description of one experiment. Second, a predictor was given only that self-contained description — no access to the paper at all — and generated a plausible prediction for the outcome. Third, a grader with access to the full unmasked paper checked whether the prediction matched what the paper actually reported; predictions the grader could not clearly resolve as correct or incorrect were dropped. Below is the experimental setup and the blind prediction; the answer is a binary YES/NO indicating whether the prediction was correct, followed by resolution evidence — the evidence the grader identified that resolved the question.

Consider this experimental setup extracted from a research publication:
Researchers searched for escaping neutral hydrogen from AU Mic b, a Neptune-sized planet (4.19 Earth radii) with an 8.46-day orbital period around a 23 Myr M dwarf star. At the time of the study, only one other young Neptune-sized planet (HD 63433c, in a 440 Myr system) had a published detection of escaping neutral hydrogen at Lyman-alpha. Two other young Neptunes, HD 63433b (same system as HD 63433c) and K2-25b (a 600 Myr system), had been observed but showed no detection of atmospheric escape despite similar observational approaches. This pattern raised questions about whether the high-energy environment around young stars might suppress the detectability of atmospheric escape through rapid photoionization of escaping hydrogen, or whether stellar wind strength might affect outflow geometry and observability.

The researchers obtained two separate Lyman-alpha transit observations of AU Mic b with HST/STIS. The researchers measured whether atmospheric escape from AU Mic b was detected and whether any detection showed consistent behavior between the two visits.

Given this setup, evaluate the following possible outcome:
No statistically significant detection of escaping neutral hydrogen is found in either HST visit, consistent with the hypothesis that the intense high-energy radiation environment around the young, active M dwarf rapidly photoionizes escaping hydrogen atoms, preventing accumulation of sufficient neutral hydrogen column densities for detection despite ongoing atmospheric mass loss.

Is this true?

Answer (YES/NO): NO